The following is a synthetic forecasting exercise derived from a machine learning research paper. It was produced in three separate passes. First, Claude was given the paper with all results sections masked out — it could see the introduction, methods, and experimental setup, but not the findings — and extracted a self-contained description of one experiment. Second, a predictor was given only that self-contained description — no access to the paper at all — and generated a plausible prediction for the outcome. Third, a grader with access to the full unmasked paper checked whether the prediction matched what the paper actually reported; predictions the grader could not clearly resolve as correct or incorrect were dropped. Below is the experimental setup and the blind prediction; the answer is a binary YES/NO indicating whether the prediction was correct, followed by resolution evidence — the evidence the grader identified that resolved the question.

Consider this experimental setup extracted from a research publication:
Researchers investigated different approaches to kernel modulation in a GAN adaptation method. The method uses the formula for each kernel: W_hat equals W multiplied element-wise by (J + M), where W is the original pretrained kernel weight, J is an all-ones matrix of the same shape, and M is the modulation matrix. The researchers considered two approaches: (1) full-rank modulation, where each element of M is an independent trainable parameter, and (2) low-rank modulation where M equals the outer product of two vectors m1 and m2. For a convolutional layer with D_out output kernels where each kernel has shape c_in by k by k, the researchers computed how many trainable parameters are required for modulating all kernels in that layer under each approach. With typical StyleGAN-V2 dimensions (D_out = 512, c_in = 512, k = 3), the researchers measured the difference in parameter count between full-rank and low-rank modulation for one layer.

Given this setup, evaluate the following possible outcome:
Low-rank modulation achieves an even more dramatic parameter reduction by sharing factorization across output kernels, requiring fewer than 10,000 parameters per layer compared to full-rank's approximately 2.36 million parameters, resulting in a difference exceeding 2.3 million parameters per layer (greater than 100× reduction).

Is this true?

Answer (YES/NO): YES